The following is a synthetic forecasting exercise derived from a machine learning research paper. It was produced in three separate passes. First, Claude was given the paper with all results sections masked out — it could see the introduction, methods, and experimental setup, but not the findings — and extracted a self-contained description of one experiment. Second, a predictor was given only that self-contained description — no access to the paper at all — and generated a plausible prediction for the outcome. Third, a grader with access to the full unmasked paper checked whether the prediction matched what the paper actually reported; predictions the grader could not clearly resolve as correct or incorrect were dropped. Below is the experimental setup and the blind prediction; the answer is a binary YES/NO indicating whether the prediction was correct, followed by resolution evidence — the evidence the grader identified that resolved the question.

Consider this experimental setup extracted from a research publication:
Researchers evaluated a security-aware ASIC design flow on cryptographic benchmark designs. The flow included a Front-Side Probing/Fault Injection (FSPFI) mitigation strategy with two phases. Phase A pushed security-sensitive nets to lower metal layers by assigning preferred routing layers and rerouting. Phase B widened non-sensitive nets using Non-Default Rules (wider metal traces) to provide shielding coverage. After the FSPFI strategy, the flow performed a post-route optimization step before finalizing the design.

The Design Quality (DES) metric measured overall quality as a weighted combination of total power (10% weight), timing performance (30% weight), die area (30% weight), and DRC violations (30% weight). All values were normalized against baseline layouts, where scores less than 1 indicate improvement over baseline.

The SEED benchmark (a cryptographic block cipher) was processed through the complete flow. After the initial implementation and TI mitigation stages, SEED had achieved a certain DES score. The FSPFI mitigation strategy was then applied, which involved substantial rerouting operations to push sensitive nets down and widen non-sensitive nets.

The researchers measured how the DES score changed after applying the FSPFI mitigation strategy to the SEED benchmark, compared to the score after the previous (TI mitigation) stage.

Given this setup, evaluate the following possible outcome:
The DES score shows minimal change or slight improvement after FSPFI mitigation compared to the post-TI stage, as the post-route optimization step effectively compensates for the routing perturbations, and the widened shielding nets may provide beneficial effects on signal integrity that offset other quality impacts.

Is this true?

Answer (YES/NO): YES